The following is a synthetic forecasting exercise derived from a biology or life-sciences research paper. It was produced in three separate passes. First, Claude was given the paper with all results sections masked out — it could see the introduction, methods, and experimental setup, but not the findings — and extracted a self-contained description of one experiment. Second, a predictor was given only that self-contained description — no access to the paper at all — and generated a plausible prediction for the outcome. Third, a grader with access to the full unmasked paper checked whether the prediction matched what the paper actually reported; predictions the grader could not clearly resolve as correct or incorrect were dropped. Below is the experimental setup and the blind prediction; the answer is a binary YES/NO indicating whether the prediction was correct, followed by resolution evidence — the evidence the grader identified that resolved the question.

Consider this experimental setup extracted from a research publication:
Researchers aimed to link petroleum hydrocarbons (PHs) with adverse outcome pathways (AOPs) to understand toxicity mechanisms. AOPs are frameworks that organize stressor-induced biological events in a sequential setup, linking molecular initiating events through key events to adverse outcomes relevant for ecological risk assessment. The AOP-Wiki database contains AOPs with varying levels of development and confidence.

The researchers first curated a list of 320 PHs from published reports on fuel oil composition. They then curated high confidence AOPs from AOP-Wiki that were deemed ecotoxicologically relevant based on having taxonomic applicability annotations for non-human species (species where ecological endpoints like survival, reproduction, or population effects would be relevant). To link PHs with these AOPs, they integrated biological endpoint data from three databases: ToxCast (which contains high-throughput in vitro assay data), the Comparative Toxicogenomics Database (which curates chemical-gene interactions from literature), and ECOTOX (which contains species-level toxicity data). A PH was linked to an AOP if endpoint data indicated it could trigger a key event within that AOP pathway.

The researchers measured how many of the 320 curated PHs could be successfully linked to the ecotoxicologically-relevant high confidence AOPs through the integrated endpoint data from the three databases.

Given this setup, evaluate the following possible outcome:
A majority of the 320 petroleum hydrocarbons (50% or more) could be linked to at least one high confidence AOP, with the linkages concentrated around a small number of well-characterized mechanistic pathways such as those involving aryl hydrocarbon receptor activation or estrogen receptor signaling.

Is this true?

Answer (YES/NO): NO